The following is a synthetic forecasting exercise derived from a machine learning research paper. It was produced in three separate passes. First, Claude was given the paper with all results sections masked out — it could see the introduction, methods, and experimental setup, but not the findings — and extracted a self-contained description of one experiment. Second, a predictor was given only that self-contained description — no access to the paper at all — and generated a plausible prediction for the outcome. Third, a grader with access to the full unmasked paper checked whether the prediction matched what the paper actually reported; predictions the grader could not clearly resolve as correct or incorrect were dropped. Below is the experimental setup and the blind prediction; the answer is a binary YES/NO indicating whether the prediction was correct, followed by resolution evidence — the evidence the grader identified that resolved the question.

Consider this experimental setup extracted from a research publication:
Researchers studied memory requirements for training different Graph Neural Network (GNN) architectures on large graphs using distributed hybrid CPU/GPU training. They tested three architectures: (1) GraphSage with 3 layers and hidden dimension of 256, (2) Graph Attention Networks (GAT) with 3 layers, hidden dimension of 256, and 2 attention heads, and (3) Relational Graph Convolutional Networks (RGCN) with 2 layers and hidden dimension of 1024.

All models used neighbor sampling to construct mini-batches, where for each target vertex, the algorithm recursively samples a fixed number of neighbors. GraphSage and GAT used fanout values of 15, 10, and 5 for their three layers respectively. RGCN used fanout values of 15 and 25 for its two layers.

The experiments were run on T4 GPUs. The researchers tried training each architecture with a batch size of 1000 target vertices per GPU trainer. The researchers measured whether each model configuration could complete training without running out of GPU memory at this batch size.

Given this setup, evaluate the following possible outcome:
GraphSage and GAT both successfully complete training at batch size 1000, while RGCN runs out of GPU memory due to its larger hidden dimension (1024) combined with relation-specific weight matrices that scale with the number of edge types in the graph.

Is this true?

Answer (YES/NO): NO